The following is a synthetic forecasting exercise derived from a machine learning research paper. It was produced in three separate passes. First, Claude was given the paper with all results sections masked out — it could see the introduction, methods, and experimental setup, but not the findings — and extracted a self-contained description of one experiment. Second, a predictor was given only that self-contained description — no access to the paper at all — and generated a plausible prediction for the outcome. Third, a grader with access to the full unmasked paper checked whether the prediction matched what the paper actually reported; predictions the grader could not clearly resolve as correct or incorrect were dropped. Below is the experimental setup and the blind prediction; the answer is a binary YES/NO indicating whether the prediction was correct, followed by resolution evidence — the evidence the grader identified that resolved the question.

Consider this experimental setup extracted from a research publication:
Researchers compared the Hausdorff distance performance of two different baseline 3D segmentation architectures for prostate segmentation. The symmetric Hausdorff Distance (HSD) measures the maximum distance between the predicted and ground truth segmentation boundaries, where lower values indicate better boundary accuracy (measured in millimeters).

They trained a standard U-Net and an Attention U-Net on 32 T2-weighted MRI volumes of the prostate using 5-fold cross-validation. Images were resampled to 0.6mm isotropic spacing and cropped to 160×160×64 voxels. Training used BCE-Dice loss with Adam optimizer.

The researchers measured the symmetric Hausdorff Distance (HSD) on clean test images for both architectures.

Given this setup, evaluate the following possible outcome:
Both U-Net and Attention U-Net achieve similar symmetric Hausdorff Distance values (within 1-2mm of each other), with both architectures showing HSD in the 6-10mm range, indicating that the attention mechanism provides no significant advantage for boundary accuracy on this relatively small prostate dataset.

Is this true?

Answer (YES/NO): NO